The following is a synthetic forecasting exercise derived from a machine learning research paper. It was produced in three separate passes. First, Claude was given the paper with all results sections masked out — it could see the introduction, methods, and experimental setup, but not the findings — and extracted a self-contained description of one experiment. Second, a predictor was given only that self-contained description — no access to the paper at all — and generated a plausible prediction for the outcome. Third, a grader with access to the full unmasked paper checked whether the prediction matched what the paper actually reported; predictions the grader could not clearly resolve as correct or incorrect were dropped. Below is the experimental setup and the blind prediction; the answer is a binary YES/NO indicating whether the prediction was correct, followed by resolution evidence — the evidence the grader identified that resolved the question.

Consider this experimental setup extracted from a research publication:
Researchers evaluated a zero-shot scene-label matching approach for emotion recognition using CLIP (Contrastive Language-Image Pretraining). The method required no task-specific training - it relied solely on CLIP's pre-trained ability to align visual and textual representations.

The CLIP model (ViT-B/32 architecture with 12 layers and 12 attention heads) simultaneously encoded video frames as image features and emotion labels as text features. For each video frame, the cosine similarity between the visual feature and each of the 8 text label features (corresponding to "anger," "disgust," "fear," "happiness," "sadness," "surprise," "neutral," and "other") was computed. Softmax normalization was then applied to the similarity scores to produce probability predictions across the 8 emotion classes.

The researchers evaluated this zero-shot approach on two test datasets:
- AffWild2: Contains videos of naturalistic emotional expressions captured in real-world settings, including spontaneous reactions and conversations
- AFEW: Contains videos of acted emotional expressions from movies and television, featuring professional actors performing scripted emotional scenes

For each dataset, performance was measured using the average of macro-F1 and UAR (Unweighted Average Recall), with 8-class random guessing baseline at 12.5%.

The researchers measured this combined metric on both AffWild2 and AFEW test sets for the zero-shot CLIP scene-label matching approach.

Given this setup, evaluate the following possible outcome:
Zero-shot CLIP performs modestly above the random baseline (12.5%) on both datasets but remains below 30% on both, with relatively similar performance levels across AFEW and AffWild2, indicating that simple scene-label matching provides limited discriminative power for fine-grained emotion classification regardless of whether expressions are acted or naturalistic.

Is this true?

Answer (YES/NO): NO